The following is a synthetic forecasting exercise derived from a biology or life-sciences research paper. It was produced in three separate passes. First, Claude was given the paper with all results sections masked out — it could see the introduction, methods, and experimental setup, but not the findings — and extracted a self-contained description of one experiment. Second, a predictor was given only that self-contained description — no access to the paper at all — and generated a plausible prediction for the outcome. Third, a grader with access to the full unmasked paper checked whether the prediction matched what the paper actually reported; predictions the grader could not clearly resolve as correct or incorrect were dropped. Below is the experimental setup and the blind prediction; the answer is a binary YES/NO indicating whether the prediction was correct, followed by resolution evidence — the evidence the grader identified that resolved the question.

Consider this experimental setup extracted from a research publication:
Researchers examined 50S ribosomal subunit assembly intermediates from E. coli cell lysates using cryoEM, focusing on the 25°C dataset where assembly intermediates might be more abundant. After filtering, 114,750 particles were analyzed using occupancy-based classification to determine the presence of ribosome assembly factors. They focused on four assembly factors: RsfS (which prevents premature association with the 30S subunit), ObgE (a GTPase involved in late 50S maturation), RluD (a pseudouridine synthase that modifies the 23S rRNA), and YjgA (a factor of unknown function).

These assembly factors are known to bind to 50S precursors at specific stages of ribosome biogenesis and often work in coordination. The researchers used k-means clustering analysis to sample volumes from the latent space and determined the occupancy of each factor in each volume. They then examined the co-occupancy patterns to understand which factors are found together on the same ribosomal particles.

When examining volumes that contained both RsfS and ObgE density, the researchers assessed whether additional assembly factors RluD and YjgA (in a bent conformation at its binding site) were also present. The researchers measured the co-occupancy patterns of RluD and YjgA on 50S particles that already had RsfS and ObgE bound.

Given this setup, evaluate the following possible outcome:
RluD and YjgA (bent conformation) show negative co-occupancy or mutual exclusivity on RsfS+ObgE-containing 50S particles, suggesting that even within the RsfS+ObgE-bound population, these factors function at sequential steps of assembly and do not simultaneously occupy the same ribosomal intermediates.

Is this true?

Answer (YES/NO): NO